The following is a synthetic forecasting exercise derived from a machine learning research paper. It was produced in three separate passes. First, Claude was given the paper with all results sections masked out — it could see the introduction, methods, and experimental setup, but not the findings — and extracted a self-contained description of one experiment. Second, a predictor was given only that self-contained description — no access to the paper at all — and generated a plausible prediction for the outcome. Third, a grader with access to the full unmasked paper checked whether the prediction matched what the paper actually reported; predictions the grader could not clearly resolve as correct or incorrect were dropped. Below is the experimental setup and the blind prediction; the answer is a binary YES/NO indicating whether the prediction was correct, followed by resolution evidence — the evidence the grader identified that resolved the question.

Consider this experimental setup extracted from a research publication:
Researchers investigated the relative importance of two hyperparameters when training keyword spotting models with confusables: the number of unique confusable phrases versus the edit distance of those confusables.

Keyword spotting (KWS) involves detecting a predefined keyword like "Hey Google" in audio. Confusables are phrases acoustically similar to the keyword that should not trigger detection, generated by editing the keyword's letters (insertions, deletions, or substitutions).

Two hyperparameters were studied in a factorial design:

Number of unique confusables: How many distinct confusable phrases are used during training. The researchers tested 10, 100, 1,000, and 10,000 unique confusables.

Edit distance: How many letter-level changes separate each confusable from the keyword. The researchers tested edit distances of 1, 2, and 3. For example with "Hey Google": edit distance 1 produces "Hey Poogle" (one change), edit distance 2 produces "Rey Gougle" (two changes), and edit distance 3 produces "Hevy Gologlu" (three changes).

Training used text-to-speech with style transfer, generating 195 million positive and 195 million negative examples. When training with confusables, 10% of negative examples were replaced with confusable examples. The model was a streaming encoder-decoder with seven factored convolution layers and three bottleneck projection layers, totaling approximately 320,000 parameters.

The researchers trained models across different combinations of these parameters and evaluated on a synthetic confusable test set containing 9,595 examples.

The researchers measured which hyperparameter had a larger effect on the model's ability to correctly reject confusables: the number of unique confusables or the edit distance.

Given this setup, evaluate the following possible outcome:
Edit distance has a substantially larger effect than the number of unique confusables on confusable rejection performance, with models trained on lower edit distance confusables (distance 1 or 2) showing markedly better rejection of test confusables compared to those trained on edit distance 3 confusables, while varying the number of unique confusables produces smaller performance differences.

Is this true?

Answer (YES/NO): NO